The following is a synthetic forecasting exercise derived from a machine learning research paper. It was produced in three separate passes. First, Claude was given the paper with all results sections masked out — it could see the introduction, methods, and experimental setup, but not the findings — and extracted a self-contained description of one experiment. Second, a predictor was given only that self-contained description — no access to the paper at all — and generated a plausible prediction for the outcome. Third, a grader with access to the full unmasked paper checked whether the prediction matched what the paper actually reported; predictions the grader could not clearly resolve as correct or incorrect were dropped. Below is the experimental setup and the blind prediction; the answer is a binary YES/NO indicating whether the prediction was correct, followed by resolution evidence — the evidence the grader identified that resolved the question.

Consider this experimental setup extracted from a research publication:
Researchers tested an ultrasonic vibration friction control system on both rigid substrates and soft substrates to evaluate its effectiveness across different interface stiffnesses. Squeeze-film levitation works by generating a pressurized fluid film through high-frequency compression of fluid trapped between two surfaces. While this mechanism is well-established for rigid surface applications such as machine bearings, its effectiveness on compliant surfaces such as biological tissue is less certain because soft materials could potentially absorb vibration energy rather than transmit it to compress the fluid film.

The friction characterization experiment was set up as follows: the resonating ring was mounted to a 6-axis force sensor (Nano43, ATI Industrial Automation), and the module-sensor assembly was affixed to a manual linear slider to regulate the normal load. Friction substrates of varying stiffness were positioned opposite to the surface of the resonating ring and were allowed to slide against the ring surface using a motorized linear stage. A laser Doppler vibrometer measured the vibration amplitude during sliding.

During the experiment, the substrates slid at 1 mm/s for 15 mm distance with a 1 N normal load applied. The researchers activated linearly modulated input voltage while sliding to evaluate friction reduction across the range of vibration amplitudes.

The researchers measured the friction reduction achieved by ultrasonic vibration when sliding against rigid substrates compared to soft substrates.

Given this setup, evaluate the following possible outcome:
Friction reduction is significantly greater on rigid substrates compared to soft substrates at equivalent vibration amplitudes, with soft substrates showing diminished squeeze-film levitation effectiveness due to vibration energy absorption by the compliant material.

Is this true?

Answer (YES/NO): NO